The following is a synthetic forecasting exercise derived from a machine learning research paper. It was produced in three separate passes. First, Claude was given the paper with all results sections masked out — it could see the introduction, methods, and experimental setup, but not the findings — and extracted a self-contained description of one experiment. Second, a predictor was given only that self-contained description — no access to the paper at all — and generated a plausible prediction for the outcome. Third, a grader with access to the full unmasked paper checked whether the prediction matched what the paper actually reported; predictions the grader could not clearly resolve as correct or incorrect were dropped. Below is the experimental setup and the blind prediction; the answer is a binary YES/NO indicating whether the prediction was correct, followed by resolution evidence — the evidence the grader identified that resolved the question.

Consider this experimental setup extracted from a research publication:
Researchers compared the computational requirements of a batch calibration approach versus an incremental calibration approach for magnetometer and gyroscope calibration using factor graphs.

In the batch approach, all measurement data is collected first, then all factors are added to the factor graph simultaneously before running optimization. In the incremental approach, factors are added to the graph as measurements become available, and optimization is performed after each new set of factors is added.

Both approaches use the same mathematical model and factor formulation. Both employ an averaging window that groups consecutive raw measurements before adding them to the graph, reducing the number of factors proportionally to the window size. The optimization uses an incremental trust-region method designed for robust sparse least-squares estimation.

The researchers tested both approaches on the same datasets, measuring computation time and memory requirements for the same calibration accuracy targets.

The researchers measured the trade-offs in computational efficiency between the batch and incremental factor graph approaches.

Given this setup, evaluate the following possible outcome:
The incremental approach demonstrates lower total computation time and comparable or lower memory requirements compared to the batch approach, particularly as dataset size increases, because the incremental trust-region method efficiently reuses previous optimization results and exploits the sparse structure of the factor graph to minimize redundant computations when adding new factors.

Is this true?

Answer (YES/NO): NO